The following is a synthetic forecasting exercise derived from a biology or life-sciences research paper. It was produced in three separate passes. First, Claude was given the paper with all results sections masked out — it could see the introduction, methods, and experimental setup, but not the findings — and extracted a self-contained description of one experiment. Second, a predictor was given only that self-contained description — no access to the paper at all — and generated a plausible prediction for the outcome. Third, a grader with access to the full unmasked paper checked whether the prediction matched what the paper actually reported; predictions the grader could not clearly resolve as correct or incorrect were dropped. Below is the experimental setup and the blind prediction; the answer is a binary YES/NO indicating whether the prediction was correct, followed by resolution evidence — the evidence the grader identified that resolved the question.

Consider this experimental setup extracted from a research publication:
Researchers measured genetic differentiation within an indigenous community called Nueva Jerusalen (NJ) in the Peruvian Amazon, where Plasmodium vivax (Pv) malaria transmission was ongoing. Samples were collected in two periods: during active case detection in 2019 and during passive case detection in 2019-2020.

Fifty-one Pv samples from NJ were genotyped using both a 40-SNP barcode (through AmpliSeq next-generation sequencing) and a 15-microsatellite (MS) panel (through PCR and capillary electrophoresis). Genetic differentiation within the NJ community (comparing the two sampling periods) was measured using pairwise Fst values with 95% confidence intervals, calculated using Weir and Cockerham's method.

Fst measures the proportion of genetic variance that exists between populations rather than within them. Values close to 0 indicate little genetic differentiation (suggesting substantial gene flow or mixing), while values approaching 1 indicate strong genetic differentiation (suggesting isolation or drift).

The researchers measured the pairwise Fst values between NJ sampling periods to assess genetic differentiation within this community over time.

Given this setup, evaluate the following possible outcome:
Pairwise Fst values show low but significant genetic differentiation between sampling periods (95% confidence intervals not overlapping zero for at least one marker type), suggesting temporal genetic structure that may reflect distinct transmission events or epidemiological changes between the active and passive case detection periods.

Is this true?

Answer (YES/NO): NO